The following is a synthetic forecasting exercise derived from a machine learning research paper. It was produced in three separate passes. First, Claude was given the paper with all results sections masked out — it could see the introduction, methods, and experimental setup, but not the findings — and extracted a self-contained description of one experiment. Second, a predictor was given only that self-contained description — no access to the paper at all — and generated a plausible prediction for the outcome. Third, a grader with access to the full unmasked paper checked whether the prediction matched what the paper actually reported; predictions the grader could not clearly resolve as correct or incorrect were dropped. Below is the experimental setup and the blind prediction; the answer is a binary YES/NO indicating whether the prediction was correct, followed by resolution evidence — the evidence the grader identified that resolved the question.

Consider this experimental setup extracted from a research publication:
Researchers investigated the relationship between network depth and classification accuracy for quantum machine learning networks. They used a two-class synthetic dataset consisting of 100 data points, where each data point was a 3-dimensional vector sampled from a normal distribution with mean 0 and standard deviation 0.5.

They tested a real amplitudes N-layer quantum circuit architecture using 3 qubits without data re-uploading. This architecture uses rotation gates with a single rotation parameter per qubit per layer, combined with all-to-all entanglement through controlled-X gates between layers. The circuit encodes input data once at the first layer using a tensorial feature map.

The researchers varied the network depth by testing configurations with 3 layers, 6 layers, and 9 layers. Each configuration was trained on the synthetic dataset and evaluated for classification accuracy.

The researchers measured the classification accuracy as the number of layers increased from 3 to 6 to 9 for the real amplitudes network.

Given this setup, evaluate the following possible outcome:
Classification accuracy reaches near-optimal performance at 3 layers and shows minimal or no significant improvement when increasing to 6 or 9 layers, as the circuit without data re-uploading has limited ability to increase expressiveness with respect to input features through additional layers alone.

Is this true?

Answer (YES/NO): NO